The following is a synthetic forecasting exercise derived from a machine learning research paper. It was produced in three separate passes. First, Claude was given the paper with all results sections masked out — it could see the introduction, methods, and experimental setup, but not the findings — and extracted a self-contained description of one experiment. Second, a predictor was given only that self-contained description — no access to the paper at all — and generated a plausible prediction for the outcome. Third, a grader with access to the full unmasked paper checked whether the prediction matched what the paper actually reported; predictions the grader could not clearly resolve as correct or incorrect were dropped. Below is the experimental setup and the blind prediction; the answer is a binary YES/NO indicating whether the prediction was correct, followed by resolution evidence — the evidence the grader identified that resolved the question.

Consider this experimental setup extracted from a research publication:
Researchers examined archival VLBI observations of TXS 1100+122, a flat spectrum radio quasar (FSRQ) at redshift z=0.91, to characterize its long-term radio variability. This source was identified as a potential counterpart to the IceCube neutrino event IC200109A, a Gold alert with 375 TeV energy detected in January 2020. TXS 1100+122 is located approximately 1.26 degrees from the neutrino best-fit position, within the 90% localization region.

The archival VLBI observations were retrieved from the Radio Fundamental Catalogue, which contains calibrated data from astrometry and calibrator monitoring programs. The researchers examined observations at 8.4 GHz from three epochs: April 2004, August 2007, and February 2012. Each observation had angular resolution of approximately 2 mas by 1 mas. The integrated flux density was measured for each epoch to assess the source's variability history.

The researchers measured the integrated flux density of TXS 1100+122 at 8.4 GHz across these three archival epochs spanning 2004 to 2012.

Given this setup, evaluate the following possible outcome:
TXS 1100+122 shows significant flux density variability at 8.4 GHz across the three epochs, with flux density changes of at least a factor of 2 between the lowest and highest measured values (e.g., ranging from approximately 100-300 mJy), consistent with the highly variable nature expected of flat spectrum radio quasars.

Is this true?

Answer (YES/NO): YES